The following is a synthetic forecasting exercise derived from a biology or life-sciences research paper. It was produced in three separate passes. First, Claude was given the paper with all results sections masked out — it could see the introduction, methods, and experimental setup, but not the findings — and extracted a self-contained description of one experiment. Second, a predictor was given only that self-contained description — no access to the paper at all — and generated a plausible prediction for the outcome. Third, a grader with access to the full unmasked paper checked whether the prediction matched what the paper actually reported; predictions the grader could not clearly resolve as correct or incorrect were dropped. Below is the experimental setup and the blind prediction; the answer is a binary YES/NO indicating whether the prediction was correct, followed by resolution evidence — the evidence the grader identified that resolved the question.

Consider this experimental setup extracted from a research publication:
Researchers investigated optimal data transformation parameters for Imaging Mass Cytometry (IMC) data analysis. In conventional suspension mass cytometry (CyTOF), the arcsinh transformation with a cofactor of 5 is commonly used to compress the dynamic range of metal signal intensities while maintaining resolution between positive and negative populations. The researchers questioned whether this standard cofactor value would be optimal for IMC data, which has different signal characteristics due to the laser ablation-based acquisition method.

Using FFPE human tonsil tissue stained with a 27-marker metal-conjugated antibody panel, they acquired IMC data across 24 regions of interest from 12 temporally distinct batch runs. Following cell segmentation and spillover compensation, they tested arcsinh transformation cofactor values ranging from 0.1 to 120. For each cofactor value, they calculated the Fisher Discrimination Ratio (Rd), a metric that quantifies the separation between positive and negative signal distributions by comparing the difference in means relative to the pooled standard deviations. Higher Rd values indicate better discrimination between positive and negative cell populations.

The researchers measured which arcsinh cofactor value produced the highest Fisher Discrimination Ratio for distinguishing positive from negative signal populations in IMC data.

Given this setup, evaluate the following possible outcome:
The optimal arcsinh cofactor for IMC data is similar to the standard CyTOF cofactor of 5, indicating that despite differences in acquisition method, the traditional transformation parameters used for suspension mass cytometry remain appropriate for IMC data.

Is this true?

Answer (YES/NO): NO